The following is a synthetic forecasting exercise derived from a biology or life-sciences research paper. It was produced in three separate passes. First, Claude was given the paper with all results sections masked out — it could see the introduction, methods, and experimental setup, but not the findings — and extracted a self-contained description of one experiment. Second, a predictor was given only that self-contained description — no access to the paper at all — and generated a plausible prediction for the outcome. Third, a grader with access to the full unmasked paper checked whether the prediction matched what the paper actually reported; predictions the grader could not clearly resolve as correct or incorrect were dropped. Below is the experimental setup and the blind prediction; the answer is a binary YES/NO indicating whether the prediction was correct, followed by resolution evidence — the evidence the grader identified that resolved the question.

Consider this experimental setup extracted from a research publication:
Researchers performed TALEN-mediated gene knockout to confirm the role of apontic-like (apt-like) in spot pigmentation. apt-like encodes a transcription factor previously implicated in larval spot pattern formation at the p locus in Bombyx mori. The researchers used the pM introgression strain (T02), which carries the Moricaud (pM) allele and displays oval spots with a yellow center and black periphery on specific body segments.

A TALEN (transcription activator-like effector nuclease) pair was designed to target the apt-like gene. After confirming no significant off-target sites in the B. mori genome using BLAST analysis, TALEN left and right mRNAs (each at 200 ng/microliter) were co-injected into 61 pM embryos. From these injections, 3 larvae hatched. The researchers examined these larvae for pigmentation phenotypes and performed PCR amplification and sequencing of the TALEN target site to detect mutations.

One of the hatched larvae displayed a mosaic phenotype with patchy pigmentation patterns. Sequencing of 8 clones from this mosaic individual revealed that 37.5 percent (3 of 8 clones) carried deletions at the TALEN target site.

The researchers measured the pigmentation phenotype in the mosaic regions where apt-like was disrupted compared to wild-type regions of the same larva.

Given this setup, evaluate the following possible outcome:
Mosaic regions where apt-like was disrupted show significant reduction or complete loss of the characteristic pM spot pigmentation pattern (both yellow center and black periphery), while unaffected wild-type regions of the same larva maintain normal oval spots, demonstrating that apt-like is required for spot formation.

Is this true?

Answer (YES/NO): YES